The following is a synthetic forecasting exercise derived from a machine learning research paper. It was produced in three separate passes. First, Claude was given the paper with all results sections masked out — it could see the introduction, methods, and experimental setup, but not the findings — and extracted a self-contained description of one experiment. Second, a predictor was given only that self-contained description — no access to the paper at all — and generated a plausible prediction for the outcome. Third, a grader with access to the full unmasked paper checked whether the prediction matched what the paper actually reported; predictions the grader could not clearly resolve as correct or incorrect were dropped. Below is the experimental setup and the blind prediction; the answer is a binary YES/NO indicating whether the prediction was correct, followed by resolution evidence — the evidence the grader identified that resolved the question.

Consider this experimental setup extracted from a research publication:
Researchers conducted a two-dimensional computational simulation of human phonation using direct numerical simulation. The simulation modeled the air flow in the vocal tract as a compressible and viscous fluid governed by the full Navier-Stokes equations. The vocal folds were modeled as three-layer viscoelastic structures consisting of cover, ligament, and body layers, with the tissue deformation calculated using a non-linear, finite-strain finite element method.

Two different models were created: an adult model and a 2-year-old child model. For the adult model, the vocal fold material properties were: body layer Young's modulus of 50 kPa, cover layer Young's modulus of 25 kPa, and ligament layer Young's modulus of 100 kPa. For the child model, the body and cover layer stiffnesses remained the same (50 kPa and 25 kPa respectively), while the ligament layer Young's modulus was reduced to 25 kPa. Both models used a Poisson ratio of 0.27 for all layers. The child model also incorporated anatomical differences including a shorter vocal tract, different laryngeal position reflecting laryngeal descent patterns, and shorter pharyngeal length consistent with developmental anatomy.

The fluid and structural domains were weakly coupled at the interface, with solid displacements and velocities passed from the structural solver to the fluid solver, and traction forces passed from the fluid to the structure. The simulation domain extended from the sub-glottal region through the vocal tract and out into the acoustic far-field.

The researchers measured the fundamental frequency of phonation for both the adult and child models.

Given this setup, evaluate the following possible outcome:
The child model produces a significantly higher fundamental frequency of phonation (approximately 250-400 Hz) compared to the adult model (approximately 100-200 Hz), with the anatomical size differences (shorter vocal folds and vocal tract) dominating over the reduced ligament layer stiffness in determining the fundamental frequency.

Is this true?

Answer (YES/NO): NO